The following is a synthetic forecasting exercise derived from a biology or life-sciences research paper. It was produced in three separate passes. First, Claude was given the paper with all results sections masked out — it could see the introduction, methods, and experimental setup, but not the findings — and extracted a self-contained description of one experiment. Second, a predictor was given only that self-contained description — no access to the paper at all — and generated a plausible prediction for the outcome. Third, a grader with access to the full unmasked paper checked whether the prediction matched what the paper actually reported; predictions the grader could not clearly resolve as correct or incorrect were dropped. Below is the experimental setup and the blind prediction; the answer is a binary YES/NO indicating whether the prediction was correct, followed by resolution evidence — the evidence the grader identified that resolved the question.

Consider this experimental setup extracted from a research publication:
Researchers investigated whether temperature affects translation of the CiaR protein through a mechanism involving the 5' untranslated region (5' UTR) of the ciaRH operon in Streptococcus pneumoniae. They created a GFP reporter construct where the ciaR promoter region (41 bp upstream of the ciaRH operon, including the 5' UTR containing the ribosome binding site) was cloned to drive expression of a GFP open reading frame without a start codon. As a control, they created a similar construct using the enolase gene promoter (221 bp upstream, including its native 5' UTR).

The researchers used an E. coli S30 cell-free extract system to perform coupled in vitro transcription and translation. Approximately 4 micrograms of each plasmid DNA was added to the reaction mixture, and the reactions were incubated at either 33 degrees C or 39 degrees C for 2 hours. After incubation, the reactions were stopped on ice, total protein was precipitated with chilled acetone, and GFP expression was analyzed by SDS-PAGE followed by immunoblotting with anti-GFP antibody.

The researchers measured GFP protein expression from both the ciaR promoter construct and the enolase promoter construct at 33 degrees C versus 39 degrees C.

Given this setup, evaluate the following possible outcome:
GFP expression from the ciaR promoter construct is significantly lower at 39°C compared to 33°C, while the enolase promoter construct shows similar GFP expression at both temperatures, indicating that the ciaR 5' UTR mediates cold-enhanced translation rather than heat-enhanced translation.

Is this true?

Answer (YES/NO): NO